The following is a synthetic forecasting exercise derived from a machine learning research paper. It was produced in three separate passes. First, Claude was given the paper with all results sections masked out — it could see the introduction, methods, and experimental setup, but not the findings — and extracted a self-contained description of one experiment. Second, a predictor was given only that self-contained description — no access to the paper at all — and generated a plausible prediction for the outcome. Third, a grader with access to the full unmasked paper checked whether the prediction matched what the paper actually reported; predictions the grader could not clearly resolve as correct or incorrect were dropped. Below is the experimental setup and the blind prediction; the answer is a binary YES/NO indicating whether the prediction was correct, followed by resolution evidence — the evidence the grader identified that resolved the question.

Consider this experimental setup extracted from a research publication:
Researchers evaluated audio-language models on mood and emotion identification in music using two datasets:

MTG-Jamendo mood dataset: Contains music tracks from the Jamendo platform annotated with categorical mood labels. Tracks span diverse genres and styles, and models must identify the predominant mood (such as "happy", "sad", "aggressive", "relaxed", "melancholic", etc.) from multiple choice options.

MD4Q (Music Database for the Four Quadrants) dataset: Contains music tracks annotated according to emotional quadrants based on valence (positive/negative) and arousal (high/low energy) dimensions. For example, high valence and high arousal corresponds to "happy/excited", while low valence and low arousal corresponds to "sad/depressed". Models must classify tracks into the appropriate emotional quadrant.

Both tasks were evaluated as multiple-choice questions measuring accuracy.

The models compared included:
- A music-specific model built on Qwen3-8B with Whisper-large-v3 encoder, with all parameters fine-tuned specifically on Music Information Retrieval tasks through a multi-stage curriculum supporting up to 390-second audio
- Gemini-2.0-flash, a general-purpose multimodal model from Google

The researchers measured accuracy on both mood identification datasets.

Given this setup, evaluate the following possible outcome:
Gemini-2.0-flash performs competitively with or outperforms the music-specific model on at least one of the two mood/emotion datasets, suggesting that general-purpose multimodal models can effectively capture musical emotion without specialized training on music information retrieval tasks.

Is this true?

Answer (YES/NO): YES